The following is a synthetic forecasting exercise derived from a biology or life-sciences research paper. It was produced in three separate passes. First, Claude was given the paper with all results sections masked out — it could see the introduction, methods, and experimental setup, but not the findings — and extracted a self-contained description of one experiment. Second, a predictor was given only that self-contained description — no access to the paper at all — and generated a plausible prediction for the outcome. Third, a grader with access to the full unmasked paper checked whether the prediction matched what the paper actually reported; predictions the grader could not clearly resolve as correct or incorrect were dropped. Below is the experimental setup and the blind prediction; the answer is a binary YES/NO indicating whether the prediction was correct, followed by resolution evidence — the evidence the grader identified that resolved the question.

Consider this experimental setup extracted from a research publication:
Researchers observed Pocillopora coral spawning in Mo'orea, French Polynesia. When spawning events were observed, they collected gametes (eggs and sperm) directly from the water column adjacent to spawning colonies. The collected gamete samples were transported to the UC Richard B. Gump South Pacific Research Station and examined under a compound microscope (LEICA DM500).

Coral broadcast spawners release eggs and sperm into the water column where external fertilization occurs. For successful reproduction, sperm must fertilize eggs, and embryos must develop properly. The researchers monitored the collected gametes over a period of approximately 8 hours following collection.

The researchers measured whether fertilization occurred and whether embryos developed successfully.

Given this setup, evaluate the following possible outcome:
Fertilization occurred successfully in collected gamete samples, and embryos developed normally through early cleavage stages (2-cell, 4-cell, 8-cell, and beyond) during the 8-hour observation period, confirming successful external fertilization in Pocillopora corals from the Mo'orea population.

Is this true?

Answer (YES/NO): YES